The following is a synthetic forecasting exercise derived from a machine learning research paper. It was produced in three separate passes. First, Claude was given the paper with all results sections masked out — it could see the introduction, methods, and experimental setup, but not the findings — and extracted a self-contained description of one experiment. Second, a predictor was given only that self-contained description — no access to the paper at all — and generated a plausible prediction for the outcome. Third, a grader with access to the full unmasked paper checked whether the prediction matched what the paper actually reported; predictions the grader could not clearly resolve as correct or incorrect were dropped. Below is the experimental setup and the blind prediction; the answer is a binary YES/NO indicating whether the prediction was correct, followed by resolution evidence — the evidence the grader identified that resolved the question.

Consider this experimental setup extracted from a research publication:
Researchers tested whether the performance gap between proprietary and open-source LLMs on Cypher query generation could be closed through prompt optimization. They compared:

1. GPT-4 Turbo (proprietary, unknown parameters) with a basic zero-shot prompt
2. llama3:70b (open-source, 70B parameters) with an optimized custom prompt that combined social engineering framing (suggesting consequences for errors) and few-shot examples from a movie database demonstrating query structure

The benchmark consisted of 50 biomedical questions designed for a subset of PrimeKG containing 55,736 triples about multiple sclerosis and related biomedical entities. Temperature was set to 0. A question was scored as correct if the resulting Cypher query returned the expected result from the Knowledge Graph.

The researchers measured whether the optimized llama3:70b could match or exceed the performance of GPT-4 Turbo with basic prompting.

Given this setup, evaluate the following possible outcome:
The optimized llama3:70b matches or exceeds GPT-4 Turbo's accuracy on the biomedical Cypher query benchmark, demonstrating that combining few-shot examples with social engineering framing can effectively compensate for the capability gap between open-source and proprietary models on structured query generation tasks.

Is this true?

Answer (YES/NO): NO